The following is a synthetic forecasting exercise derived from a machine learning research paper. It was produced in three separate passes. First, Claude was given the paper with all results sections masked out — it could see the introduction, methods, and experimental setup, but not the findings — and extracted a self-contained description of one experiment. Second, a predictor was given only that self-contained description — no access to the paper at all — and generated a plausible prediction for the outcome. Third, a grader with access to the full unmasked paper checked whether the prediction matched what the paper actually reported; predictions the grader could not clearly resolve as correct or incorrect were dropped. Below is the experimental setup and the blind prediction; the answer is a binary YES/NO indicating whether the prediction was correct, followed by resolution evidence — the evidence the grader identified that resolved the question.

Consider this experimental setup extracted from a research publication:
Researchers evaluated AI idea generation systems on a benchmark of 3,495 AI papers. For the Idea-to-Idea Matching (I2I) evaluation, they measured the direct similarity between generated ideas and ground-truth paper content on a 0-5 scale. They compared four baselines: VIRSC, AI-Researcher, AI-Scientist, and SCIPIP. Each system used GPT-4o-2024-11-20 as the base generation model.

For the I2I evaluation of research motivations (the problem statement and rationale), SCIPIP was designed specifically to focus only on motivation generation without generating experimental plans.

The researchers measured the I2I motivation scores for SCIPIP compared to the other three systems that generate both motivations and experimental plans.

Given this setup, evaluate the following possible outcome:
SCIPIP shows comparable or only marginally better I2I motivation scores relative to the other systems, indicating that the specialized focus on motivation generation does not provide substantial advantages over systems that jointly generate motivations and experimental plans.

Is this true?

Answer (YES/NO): NO